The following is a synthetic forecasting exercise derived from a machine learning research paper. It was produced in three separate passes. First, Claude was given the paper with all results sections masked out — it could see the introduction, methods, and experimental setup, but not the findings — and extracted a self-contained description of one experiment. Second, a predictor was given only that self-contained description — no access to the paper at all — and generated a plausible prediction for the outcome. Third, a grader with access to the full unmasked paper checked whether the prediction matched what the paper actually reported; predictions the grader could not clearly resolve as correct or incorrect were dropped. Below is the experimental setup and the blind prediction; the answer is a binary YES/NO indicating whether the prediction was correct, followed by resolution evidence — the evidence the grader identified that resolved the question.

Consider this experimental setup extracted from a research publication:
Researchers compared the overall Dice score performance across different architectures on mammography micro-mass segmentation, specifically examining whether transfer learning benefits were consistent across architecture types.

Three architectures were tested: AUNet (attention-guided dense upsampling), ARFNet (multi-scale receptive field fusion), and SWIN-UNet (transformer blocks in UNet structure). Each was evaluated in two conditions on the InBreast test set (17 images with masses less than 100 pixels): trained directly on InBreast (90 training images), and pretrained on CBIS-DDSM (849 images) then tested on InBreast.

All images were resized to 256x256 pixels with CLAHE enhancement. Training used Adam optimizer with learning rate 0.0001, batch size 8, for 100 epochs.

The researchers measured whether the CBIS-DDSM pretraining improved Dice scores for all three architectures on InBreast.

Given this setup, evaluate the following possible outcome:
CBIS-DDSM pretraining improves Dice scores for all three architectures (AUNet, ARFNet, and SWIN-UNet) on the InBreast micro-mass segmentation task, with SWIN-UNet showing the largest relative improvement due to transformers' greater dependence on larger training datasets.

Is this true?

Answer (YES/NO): NO